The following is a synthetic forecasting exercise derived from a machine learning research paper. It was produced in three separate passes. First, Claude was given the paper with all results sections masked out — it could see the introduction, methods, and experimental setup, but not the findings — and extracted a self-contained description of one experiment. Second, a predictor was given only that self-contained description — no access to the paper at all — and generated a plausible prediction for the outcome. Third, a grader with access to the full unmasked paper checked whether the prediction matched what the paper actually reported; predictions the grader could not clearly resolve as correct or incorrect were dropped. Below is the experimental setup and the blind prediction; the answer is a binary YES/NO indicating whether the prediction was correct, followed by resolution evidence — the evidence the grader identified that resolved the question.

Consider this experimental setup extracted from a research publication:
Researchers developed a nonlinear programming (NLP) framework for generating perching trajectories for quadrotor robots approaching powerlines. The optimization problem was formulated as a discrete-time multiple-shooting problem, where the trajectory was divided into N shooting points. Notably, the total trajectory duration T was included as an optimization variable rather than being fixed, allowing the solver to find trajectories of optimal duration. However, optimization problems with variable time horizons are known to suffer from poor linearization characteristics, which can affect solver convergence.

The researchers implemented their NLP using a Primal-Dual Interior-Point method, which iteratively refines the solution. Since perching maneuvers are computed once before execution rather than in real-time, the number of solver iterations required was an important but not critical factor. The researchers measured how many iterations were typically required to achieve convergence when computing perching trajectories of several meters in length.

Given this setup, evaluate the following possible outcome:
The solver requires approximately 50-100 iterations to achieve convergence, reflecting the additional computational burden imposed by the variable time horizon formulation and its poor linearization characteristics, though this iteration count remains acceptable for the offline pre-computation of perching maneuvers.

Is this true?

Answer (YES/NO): NO